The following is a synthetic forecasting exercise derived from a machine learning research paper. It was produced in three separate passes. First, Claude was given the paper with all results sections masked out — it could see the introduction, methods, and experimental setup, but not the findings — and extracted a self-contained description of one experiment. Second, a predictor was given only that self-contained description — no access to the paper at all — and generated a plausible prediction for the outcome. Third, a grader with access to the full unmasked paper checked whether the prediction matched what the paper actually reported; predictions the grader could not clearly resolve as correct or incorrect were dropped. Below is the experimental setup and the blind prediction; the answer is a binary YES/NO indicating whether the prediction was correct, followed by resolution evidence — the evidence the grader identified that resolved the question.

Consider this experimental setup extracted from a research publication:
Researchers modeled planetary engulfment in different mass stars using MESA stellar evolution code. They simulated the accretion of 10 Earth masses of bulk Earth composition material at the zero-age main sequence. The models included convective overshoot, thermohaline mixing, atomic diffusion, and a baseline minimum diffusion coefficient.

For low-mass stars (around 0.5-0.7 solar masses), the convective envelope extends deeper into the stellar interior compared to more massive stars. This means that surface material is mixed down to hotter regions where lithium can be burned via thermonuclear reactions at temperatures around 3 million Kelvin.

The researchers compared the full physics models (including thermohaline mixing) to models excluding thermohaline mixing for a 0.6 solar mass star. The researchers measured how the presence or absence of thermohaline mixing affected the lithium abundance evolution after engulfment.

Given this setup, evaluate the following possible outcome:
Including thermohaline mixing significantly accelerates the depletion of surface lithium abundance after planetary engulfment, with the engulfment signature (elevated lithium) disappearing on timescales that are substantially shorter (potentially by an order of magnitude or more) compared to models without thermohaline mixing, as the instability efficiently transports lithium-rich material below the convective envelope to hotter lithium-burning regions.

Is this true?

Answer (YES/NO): NO